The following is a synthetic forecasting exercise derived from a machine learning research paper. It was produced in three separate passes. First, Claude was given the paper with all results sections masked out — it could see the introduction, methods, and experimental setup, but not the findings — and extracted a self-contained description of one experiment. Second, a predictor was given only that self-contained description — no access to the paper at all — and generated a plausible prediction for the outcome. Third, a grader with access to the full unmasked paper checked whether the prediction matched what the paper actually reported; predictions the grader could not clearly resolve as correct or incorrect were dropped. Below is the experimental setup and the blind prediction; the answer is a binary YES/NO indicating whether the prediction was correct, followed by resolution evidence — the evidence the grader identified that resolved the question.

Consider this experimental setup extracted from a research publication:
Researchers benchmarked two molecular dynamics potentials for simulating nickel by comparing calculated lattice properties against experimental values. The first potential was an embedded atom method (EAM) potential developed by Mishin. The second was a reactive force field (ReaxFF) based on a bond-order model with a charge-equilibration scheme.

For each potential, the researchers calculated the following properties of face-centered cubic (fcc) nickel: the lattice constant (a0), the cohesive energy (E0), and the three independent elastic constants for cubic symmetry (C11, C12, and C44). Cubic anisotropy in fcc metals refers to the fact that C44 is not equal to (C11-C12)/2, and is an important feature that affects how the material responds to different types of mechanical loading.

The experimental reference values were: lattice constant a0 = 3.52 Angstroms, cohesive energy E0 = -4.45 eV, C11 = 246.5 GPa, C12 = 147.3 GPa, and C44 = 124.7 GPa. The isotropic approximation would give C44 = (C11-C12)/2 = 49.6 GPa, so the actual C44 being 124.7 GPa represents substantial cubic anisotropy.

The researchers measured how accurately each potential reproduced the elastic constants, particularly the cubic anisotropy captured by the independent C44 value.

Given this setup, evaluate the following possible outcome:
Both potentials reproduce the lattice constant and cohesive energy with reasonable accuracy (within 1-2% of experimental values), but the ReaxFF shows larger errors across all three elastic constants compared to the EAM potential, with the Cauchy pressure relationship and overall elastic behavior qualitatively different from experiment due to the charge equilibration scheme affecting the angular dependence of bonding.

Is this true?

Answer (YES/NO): NO